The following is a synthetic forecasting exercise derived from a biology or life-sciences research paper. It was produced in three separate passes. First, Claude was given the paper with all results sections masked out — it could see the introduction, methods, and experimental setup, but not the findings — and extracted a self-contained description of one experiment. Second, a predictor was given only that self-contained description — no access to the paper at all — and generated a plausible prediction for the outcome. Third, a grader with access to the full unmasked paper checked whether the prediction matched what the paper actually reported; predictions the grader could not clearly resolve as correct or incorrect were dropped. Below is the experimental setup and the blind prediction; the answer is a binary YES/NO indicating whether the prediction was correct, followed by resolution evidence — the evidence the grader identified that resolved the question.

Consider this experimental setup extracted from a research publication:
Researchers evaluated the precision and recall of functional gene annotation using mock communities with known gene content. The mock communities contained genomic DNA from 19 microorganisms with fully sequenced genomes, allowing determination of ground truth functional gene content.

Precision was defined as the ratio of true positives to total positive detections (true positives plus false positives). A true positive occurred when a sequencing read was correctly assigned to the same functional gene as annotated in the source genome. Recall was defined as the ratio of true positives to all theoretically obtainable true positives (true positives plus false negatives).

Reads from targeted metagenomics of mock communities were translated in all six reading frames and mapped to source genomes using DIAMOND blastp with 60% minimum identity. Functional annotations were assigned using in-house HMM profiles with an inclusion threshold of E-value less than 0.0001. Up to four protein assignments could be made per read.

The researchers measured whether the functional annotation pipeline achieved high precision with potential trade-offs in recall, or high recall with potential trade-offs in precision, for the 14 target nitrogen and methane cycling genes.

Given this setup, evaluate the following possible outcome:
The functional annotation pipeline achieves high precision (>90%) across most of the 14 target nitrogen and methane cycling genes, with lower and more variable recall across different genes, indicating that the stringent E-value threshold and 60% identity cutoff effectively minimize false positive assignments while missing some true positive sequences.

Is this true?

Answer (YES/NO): YES